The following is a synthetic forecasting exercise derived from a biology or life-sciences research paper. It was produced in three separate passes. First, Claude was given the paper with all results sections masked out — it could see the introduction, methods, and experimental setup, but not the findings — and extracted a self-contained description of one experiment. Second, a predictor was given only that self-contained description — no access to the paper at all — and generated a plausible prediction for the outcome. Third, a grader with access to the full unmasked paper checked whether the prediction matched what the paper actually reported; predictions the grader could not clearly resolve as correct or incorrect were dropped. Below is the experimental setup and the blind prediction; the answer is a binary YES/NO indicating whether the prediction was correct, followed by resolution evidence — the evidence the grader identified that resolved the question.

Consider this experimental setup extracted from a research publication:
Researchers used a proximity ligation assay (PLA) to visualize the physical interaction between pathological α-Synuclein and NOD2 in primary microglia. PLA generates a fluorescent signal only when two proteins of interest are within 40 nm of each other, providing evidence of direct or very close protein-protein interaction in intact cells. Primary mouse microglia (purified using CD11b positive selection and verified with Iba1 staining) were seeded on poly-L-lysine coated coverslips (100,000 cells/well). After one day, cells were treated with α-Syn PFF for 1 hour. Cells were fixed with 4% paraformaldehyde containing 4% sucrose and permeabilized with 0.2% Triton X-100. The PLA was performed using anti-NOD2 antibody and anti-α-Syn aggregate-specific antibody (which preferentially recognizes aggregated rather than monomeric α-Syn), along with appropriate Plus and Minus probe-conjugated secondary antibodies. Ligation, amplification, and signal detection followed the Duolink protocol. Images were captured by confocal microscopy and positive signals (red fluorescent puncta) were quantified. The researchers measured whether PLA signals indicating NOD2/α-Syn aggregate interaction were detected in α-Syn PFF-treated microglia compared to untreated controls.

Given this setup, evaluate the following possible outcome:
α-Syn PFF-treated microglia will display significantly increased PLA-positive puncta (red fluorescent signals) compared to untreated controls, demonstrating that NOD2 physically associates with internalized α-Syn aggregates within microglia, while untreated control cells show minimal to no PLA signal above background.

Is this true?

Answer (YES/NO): YES